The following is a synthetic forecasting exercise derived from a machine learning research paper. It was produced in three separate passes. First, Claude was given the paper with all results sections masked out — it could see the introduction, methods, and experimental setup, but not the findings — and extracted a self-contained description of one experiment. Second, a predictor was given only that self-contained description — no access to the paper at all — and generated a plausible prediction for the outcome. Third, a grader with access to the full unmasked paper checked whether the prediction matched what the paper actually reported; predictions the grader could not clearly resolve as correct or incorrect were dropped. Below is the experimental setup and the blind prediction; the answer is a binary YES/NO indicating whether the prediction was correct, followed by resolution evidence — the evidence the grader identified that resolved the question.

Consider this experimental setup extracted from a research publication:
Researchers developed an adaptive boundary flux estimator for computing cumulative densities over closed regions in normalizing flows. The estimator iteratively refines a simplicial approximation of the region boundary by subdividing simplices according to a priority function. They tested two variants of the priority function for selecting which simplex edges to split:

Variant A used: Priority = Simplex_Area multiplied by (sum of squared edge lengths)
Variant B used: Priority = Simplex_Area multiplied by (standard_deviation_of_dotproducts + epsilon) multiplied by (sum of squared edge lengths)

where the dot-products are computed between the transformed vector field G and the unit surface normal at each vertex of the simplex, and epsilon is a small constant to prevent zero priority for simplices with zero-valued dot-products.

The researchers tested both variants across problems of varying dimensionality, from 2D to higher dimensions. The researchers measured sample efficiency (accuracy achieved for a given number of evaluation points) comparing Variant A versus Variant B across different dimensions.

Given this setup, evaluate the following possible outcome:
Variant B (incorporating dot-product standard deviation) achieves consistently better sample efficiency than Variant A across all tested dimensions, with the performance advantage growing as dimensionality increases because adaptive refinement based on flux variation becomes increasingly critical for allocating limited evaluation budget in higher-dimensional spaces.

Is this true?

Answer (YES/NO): NO